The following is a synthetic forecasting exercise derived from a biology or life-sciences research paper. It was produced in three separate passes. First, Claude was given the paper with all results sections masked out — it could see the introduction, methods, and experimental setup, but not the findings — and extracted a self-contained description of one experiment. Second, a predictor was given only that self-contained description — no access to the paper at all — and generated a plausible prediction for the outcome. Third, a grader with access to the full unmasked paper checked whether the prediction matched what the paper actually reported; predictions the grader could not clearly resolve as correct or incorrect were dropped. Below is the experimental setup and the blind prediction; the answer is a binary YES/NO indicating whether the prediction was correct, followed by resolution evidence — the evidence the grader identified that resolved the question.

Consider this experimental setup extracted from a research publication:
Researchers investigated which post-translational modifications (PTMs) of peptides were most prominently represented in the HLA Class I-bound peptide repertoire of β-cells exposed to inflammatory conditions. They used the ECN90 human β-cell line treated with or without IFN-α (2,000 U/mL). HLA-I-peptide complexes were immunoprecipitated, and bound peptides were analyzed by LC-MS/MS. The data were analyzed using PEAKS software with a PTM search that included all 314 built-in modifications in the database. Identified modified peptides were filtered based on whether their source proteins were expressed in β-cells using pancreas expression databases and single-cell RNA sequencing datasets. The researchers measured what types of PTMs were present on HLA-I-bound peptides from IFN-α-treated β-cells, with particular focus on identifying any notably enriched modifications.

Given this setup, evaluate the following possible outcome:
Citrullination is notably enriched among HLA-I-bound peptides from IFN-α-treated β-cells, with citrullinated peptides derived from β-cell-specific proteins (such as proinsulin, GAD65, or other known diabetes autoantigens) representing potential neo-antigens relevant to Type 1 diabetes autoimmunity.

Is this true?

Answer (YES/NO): NO